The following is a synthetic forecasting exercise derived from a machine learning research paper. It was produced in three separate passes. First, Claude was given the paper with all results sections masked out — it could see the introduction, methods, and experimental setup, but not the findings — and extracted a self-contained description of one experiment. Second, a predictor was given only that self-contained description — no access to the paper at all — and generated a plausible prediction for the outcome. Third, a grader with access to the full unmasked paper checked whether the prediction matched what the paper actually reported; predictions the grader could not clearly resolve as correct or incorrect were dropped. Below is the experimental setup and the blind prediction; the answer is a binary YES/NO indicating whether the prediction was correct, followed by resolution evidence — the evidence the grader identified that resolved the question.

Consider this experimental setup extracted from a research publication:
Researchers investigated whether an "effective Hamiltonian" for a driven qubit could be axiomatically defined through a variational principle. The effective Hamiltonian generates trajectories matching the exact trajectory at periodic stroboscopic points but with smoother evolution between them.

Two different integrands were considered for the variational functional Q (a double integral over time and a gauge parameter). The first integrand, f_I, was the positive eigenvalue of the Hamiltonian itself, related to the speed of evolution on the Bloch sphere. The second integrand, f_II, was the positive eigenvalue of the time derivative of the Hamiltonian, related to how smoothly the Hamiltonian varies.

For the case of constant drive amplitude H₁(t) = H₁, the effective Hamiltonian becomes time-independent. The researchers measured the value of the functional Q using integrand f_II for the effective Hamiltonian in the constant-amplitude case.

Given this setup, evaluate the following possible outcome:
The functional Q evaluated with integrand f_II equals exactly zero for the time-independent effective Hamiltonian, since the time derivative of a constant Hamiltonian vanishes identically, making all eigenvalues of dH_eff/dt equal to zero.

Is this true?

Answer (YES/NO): YES